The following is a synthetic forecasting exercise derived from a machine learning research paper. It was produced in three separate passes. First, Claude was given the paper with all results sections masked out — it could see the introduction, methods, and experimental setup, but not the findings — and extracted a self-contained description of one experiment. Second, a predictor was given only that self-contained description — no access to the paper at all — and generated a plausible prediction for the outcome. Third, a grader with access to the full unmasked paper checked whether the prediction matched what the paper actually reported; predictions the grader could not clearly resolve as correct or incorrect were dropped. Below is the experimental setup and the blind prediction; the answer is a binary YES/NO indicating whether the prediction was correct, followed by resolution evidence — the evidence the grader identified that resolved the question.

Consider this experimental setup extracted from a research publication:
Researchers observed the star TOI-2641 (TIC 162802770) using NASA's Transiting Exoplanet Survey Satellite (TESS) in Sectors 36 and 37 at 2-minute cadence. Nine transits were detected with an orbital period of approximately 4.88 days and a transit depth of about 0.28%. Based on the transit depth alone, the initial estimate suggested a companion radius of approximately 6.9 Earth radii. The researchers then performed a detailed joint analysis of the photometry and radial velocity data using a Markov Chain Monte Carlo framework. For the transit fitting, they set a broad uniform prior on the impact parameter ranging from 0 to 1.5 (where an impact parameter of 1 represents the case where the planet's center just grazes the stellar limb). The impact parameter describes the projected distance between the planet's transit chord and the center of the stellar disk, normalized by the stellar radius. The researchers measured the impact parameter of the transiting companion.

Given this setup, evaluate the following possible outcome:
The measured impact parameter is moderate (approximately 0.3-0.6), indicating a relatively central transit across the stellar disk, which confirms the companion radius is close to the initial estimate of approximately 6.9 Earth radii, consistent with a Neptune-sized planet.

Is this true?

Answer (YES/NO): NO